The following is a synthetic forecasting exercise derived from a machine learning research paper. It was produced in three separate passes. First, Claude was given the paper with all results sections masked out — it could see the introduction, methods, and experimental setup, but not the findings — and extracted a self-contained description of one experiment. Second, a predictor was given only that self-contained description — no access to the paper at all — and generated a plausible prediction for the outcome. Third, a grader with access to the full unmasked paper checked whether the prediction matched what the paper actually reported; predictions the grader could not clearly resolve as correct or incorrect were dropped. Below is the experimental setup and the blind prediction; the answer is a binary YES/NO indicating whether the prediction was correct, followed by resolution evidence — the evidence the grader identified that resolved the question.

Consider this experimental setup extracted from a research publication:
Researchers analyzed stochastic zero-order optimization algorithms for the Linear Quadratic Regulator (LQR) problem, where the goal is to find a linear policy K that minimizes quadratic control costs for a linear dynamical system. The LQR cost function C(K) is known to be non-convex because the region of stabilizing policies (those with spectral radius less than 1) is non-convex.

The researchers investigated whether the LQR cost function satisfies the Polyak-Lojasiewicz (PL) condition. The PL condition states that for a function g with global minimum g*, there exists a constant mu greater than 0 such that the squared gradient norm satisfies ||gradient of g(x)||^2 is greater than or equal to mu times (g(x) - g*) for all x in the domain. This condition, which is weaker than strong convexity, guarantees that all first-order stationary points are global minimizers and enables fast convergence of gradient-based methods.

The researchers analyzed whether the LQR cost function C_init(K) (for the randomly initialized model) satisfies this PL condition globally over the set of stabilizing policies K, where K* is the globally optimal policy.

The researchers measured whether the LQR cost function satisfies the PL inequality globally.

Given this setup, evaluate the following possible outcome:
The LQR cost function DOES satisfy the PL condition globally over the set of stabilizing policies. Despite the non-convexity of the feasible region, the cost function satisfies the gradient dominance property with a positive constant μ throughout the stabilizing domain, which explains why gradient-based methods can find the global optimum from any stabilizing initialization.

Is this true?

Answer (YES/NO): YES